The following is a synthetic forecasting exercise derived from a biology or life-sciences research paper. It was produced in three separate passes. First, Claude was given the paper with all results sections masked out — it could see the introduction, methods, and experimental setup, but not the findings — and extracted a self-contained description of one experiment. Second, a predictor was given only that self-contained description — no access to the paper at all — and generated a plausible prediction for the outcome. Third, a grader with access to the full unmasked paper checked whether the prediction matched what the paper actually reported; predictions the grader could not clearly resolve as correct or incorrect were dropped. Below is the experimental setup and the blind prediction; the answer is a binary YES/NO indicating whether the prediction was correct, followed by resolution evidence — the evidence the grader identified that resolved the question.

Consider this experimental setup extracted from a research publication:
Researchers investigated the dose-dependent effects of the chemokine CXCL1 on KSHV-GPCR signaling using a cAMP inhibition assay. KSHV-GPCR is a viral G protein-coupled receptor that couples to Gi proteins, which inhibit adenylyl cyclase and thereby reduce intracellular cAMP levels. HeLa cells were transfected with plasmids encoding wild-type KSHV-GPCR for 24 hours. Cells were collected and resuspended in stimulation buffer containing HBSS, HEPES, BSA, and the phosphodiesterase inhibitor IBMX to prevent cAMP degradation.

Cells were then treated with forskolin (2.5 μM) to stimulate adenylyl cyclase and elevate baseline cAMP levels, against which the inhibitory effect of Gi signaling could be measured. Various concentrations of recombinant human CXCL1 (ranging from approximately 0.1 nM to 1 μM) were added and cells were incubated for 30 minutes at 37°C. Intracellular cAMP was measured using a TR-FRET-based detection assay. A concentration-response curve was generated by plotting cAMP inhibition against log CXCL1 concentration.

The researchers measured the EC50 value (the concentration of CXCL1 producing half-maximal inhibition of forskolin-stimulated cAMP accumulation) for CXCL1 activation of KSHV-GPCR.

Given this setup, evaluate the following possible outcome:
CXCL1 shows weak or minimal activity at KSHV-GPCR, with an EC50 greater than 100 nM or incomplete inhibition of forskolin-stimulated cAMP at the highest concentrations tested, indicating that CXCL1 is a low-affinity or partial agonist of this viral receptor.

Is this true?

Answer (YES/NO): NO